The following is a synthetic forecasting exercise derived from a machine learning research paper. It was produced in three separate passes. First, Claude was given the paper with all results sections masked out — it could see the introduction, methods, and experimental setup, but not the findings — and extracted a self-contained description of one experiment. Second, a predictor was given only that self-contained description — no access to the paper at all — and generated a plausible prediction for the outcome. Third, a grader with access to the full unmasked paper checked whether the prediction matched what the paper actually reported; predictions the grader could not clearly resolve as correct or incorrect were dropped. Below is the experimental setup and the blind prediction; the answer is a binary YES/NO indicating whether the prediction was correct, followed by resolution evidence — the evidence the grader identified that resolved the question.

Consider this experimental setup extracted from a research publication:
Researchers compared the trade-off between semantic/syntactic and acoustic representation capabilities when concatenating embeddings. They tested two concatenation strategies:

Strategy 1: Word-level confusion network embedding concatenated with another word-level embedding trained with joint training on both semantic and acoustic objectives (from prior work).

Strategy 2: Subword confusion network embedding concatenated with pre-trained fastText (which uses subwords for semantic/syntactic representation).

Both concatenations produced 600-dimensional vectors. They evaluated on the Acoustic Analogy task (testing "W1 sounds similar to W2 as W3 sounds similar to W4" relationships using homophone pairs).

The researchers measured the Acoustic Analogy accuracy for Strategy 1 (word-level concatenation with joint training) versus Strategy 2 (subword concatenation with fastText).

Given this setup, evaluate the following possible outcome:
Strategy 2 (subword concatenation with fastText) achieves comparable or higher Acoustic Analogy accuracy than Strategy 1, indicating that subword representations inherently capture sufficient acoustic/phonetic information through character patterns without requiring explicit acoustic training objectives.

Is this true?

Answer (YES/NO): NO